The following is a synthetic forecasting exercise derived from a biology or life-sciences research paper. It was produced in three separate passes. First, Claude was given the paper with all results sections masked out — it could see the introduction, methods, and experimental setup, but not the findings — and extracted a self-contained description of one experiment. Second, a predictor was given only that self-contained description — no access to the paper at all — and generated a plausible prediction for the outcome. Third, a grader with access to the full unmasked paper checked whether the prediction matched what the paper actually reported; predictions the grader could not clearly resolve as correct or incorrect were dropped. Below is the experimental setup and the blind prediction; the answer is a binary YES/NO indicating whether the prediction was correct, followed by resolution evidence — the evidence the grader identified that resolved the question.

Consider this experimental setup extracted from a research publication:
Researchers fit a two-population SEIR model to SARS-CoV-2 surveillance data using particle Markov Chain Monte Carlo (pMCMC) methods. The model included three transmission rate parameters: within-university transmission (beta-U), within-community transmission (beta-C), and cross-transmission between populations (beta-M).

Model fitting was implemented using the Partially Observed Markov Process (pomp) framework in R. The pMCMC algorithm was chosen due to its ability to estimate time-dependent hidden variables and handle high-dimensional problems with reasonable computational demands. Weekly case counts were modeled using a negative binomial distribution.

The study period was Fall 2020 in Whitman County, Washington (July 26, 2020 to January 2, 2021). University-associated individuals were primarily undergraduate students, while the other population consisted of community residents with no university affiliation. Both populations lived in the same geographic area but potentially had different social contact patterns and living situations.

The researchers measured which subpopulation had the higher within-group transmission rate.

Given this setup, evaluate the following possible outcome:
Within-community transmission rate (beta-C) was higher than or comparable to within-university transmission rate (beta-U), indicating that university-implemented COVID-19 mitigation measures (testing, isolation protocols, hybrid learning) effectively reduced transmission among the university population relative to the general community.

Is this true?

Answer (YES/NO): NO